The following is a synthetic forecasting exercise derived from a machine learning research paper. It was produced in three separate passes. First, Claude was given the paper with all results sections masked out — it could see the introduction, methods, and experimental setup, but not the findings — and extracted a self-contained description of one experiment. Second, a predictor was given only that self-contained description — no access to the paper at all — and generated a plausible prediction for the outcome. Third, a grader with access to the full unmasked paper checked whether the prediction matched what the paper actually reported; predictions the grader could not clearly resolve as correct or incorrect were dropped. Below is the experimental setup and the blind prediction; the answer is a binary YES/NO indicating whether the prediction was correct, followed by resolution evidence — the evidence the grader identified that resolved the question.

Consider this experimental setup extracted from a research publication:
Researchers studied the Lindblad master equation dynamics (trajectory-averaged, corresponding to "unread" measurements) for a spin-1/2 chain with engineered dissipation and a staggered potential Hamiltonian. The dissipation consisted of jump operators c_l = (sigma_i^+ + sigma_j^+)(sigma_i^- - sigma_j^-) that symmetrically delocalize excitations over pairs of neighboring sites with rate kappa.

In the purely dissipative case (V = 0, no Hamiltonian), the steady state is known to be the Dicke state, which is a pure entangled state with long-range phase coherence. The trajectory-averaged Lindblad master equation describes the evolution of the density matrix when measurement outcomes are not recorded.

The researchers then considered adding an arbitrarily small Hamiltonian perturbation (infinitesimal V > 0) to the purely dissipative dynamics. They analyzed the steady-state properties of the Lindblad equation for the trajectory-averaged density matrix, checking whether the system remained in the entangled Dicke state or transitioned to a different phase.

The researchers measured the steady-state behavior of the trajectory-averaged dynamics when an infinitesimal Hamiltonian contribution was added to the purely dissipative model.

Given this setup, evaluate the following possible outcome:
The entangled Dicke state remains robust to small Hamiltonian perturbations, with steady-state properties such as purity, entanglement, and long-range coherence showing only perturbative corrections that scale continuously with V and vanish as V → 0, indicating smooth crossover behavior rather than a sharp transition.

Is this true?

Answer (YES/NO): NO